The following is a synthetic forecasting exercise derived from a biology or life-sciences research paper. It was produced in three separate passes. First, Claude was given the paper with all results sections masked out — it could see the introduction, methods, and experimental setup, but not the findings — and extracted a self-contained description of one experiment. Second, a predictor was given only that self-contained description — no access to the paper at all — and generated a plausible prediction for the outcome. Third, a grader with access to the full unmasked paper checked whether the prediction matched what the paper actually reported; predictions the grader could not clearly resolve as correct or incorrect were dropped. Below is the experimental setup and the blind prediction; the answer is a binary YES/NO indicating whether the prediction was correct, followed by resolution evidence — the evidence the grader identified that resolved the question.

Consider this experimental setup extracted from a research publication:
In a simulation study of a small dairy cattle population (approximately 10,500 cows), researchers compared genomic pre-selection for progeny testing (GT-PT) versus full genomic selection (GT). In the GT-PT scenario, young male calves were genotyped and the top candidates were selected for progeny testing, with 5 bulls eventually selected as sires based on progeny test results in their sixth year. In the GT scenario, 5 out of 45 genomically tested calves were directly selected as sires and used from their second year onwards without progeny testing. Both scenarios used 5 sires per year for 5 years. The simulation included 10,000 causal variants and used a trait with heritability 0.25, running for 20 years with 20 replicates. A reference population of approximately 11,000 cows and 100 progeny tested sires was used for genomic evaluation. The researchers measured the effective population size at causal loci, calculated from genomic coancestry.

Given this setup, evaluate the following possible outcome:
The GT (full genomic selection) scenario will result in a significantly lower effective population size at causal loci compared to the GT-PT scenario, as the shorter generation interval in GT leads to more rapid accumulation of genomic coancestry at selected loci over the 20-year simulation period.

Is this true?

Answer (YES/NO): YES